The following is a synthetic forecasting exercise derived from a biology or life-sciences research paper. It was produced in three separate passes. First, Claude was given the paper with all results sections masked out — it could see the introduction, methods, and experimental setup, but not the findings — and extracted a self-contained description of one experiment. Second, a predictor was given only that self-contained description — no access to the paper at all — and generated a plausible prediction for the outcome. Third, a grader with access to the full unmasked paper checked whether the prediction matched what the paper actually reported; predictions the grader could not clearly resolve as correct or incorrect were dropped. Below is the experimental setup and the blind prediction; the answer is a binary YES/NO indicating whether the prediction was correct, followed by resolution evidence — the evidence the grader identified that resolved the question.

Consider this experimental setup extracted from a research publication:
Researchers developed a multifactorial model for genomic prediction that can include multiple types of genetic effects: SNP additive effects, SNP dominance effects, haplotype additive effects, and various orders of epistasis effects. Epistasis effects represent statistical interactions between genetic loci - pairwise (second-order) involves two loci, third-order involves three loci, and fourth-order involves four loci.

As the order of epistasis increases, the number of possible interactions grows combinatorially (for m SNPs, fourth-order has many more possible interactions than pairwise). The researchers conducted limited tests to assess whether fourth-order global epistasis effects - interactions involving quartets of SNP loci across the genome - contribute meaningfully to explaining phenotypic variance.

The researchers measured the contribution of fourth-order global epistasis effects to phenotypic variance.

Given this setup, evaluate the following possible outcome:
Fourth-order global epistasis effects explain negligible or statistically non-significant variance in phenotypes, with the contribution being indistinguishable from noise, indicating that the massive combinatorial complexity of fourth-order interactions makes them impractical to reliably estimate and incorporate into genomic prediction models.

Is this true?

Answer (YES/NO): YES